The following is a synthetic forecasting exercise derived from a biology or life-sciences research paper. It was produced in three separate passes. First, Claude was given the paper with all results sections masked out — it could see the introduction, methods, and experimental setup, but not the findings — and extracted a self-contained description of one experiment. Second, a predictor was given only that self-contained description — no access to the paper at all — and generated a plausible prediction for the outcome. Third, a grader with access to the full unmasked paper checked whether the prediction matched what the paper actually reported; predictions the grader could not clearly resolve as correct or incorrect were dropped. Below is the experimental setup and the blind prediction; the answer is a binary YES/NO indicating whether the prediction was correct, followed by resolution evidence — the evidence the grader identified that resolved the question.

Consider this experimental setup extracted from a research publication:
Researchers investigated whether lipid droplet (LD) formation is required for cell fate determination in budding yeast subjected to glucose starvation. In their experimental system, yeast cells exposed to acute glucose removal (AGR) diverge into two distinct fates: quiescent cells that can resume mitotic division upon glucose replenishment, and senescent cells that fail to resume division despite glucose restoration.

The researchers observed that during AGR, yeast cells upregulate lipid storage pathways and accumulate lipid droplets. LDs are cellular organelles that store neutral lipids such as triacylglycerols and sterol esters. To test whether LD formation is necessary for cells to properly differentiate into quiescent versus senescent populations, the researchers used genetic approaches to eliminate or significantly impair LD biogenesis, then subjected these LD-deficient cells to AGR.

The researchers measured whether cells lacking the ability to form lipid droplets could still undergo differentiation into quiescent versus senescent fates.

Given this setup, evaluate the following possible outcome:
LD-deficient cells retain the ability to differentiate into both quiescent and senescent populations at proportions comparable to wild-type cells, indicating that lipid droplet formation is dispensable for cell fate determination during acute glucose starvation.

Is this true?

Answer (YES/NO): YES